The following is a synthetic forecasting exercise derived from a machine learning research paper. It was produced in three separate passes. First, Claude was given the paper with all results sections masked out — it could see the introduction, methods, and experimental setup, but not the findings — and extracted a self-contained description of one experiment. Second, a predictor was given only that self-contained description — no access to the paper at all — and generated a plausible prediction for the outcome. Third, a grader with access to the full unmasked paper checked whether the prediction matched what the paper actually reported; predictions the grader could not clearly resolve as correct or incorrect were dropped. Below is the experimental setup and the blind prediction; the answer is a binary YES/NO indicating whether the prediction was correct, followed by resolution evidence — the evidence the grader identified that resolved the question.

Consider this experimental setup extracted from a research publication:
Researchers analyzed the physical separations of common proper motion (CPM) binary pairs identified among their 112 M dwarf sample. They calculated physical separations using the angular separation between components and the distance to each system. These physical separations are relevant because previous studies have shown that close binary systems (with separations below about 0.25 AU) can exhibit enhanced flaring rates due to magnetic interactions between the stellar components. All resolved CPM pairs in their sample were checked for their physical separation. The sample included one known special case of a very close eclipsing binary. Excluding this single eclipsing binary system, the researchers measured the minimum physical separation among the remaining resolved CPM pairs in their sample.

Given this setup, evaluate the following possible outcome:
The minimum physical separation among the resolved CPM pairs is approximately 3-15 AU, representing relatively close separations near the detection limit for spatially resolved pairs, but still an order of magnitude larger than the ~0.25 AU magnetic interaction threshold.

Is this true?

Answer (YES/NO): NO